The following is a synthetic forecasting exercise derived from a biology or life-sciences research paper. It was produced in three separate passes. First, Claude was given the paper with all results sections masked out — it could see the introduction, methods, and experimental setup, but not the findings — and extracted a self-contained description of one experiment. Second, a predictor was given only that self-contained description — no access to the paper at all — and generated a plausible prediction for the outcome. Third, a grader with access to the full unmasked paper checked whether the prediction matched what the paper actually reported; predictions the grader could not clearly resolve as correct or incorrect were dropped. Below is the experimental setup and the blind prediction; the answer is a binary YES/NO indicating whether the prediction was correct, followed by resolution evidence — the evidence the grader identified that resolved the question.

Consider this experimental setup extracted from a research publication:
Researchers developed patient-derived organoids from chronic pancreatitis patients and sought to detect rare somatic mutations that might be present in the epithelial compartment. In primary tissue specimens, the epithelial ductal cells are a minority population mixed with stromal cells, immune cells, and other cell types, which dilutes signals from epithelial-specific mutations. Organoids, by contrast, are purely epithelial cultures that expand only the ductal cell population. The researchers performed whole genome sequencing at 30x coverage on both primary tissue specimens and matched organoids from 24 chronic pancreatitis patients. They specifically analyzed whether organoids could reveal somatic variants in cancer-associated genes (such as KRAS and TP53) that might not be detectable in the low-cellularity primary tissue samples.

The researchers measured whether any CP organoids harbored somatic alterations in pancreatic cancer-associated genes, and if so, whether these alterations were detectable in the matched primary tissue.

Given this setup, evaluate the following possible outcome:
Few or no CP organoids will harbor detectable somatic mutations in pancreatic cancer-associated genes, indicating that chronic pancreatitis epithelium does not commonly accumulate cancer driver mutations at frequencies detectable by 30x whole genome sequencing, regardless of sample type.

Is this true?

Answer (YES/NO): NO